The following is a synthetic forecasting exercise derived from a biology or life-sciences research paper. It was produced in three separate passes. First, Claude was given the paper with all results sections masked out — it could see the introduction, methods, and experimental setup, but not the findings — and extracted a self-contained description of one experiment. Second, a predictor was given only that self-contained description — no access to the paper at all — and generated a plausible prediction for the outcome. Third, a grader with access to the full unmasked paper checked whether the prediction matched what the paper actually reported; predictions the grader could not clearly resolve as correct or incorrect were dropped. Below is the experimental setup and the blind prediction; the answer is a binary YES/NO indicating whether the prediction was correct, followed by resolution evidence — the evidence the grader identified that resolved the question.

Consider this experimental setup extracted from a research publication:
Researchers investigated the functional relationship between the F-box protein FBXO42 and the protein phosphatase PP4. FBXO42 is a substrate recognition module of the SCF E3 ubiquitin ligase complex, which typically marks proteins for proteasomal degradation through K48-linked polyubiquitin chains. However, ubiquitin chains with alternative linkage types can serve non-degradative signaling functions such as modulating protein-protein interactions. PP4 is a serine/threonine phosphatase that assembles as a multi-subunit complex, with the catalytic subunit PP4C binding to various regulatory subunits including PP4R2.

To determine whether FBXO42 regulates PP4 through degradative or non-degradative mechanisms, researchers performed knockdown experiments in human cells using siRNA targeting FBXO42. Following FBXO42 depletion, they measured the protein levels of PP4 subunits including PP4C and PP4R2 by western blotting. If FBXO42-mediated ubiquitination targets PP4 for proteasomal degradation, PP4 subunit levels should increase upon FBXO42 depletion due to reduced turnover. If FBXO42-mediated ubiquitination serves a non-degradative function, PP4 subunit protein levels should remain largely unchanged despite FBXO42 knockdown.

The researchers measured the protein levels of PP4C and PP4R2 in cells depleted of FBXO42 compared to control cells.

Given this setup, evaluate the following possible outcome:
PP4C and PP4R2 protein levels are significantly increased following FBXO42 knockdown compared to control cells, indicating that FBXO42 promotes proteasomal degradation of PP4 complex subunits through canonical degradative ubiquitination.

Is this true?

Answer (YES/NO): NO